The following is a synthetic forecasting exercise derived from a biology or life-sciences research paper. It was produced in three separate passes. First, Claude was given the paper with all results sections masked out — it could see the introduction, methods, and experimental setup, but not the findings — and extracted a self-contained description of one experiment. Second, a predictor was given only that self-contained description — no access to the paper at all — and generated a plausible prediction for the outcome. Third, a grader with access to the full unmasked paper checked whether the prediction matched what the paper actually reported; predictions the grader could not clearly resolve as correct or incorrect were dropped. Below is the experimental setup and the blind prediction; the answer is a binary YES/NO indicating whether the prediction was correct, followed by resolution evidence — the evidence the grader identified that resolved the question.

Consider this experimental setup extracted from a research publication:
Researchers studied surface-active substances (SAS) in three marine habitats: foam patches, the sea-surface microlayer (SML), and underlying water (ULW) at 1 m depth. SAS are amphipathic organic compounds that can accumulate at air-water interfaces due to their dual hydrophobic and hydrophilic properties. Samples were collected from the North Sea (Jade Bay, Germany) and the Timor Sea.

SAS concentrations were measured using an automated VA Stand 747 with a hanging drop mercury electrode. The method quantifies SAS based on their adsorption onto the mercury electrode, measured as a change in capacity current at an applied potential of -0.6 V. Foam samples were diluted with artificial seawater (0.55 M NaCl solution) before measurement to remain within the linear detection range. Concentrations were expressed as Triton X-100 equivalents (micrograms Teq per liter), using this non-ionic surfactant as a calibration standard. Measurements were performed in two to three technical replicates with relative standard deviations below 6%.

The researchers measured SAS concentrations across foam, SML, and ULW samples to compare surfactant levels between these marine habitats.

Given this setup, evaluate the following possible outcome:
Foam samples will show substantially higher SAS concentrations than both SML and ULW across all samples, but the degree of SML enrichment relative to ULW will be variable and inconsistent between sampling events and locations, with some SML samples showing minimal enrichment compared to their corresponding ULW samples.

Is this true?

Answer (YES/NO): YES